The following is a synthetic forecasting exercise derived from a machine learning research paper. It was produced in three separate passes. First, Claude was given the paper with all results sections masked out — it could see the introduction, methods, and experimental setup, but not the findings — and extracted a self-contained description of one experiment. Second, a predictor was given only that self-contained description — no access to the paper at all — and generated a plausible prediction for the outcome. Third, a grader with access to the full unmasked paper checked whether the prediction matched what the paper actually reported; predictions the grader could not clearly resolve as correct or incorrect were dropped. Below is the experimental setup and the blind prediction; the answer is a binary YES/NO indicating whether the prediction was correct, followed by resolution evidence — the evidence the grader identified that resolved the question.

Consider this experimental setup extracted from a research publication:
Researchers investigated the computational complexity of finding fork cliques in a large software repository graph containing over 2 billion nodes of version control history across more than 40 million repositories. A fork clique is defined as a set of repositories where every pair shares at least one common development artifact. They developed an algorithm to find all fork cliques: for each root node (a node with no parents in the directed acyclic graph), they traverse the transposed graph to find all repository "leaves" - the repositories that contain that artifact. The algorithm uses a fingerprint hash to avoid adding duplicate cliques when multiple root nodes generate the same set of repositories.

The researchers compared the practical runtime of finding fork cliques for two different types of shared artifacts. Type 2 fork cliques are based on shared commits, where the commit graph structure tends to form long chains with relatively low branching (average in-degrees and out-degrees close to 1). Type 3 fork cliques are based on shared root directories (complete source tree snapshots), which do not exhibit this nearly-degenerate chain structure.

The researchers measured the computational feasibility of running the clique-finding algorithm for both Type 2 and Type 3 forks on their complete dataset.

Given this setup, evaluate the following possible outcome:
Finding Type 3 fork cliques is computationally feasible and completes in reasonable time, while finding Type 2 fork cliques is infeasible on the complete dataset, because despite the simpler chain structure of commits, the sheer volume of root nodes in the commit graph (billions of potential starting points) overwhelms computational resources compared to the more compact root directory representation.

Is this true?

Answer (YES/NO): NO